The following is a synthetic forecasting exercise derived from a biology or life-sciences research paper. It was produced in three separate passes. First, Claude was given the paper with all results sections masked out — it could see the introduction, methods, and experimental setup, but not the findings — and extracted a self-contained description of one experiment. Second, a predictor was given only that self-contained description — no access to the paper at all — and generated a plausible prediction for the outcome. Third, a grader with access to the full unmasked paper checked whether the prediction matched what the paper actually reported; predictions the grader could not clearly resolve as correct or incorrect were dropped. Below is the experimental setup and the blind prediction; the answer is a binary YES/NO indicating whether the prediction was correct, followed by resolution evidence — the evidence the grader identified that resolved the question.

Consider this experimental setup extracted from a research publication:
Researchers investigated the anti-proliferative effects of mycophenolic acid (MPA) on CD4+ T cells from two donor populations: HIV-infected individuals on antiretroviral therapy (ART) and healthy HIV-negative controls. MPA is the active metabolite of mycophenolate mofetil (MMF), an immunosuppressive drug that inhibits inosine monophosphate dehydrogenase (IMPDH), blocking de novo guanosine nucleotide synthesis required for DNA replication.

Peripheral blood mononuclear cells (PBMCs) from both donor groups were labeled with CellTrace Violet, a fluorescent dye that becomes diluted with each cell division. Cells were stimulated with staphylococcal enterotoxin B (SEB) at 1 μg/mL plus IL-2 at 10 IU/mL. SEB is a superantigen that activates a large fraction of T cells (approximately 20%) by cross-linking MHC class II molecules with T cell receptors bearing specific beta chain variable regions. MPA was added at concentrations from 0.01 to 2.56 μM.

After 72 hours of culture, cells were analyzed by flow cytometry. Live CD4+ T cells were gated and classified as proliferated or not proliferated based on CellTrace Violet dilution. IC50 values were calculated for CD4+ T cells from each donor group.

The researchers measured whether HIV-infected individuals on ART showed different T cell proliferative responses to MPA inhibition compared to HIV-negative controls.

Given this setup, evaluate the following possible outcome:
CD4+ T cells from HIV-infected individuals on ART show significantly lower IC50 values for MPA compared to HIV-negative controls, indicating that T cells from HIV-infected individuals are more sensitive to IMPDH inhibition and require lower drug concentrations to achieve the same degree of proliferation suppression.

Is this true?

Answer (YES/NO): NO